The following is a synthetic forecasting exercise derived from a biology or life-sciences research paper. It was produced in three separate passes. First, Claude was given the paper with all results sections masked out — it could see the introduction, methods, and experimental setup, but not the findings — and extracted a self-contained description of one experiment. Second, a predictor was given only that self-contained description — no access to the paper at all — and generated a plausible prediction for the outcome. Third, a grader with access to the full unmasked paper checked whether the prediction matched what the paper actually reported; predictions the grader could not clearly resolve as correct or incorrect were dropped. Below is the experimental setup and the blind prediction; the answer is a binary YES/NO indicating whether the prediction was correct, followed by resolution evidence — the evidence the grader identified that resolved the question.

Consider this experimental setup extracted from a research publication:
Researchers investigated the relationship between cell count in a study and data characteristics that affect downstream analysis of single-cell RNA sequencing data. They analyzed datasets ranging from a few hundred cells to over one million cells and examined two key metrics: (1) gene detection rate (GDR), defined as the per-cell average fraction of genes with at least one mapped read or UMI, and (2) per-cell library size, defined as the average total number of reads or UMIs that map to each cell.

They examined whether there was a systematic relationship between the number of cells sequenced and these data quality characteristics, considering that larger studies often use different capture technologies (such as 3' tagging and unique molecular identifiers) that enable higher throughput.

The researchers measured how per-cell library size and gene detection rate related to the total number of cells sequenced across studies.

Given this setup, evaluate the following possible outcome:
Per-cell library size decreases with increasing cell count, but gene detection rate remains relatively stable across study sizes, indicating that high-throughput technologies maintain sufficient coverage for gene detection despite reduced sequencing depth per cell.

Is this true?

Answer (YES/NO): NO